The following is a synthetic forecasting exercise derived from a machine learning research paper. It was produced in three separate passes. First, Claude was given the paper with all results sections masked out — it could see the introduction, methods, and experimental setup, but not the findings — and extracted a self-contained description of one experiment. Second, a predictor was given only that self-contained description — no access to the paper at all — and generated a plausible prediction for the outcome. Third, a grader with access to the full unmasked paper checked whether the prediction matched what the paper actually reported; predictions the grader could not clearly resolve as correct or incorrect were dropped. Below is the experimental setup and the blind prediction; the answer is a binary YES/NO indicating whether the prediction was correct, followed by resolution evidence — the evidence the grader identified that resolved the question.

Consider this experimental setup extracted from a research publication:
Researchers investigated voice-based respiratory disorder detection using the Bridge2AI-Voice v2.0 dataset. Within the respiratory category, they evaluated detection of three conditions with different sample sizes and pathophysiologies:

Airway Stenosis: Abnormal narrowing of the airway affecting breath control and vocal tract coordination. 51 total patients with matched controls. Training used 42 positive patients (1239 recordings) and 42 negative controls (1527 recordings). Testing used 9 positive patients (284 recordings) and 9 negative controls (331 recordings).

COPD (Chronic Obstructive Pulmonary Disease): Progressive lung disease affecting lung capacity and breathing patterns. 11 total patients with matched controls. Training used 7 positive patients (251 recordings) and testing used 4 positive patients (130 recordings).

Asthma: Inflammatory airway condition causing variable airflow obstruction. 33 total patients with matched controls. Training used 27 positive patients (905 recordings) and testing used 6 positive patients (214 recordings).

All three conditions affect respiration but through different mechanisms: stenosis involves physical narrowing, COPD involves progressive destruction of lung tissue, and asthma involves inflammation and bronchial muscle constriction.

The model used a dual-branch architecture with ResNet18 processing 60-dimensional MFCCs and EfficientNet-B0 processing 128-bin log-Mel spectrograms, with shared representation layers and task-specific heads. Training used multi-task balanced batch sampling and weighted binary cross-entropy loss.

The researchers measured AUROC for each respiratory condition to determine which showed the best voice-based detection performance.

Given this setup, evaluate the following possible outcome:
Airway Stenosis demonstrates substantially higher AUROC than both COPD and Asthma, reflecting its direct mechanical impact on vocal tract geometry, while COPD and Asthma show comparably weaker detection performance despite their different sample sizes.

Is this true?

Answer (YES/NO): NO